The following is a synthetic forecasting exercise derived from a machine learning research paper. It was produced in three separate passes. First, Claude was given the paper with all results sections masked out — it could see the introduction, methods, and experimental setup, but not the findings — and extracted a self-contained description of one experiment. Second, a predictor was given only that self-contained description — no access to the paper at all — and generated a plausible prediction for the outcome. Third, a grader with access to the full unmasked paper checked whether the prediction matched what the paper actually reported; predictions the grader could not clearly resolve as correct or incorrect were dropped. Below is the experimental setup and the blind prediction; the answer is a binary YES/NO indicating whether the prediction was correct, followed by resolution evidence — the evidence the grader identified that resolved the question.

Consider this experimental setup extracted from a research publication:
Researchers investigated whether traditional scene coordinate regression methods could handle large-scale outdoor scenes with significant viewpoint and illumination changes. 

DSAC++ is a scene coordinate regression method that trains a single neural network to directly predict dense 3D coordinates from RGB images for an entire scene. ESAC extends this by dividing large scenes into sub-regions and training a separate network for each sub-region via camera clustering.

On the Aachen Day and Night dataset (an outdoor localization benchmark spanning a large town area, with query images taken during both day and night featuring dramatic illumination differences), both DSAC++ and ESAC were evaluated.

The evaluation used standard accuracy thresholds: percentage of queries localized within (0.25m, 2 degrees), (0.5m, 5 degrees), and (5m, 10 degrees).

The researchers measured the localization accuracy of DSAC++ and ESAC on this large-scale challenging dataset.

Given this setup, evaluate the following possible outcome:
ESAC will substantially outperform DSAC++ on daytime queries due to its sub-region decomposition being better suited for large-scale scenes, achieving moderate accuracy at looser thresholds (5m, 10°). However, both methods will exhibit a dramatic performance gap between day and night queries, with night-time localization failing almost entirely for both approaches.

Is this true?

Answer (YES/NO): NO